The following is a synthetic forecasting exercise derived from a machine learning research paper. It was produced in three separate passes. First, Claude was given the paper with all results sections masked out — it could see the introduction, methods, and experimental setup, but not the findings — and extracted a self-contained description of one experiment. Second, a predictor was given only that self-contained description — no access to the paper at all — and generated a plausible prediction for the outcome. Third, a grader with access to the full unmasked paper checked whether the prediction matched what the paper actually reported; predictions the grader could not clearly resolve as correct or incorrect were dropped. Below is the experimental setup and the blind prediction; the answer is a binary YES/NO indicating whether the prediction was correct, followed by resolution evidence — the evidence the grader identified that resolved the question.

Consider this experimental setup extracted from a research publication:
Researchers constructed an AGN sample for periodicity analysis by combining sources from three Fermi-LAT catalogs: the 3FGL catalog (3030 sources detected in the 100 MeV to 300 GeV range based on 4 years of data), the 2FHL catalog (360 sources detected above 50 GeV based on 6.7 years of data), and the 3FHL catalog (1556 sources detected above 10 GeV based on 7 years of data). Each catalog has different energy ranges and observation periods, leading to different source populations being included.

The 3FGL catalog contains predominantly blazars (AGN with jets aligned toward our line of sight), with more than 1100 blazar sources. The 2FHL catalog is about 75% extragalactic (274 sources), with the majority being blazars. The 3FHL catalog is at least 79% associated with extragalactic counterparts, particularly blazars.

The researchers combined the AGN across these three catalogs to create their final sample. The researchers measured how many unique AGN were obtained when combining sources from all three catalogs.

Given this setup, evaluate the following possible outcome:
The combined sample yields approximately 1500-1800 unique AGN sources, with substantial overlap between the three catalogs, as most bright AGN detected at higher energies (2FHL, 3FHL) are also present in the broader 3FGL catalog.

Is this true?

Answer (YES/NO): NO